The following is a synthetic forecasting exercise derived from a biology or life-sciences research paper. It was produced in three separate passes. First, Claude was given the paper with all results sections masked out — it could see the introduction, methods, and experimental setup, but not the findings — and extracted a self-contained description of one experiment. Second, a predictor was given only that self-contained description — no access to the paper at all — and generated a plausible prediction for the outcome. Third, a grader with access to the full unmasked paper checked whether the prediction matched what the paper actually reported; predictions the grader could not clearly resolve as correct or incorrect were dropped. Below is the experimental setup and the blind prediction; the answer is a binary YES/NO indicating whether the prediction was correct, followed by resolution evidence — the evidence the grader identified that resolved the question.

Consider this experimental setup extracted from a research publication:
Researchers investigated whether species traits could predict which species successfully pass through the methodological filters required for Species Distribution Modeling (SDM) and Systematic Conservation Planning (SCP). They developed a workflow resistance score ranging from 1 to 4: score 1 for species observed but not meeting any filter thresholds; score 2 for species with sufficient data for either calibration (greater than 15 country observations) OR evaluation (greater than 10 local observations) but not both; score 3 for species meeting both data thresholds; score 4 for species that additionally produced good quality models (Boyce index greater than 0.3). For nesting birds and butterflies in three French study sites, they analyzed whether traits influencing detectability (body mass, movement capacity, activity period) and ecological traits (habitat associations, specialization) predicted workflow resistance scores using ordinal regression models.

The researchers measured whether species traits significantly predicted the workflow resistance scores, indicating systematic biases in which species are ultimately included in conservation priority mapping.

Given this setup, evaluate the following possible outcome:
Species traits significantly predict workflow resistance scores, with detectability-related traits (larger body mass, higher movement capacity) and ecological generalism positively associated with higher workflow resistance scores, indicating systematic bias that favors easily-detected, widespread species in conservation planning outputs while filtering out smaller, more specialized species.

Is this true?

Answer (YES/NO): NO